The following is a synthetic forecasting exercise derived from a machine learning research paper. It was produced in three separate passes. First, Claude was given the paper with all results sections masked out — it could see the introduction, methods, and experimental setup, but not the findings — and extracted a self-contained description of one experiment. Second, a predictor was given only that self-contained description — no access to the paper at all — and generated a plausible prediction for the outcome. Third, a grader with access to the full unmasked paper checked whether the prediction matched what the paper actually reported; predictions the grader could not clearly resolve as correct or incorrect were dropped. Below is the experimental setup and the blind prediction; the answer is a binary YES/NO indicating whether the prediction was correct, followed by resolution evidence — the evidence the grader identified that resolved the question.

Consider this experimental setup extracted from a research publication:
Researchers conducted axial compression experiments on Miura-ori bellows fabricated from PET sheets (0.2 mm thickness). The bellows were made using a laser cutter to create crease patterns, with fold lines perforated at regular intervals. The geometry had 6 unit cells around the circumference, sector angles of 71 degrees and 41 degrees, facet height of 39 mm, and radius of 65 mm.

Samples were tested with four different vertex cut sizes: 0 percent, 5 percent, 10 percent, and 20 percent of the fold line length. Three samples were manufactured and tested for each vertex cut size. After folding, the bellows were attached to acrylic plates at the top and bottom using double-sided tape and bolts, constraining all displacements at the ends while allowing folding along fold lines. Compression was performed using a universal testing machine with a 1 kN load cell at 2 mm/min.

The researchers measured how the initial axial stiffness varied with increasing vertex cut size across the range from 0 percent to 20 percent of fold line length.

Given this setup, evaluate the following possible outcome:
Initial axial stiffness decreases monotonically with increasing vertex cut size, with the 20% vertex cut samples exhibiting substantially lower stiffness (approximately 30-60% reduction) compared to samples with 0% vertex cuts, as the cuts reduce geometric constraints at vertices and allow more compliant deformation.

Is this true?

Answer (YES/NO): NO